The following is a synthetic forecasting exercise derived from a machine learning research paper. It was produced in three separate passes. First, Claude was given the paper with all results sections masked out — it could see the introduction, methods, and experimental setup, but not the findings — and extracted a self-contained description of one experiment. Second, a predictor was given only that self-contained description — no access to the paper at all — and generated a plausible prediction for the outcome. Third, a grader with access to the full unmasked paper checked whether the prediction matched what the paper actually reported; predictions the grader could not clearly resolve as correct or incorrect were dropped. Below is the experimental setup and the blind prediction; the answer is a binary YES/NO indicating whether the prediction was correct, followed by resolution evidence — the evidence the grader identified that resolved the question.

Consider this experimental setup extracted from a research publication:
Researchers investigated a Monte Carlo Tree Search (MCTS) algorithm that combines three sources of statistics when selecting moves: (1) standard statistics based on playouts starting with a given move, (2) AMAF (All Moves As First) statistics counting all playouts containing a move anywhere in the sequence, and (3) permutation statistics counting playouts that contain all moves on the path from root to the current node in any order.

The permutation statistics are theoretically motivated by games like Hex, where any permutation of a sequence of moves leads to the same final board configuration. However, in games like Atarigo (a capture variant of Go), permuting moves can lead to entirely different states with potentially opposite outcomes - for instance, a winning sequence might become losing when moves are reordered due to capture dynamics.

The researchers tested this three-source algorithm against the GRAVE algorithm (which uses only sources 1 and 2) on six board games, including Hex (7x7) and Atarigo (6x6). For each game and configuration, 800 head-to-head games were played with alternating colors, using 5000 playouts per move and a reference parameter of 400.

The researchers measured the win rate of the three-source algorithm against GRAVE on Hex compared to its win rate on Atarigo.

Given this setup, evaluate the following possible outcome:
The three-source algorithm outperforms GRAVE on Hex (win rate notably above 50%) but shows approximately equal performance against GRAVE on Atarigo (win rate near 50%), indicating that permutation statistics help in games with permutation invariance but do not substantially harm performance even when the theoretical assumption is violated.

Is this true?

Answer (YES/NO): NO